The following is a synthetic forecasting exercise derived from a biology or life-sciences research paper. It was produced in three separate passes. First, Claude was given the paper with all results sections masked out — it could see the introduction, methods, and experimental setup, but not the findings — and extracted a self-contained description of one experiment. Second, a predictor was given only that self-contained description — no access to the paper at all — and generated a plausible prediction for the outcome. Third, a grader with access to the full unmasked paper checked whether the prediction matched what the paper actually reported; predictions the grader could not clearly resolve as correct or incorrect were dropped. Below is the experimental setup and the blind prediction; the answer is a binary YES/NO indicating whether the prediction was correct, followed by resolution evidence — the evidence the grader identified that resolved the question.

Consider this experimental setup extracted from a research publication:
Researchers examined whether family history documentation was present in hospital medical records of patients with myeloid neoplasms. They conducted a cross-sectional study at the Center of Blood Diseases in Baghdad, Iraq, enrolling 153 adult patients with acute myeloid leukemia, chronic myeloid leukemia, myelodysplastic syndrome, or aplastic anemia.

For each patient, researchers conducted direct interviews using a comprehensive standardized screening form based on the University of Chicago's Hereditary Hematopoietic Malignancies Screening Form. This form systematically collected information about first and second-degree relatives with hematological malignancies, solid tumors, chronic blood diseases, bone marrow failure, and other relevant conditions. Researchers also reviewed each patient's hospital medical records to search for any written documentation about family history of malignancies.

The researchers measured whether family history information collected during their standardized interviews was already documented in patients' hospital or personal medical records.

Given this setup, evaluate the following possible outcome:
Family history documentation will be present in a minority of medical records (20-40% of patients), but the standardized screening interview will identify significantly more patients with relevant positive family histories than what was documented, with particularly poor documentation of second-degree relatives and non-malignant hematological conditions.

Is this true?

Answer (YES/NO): NO